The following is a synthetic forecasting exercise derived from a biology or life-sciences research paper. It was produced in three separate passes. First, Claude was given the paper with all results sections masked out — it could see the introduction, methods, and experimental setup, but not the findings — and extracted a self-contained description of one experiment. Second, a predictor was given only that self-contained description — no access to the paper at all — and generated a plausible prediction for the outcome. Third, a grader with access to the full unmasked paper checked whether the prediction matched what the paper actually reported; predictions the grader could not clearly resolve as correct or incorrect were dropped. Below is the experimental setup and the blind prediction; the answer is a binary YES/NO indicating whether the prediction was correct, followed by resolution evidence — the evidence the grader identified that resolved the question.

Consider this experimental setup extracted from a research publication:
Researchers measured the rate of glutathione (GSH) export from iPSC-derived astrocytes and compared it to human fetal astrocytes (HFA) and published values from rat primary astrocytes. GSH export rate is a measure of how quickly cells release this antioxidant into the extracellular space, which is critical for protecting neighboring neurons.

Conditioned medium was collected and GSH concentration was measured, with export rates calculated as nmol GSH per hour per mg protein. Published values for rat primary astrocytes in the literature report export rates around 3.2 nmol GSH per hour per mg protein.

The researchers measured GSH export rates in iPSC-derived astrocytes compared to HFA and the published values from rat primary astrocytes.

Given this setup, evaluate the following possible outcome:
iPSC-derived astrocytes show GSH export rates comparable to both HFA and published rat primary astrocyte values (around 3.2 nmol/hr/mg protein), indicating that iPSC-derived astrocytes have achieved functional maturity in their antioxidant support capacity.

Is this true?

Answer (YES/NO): YES